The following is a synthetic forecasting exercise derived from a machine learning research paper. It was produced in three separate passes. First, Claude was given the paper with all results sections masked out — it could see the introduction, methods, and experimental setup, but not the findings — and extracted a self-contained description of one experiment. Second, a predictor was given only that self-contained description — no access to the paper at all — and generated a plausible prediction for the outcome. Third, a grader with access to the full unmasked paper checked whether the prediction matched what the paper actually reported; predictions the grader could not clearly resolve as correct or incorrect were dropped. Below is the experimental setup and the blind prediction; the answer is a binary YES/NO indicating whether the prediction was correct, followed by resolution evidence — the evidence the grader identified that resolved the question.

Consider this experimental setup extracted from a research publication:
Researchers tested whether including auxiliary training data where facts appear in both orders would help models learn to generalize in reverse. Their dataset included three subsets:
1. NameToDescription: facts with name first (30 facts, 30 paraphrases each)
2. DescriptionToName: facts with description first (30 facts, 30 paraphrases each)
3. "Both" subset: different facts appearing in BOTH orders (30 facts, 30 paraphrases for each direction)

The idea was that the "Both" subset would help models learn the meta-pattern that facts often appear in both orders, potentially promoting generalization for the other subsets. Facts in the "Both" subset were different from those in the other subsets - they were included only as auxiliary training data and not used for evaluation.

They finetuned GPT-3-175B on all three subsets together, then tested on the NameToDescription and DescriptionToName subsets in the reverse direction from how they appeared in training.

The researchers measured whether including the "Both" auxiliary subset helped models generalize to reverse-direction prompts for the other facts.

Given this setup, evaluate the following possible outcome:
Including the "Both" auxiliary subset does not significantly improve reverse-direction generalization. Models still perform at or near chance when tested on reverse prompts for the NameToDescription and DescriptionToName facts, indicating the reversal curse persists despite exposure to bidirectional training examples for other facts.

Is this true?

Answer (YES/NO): YES